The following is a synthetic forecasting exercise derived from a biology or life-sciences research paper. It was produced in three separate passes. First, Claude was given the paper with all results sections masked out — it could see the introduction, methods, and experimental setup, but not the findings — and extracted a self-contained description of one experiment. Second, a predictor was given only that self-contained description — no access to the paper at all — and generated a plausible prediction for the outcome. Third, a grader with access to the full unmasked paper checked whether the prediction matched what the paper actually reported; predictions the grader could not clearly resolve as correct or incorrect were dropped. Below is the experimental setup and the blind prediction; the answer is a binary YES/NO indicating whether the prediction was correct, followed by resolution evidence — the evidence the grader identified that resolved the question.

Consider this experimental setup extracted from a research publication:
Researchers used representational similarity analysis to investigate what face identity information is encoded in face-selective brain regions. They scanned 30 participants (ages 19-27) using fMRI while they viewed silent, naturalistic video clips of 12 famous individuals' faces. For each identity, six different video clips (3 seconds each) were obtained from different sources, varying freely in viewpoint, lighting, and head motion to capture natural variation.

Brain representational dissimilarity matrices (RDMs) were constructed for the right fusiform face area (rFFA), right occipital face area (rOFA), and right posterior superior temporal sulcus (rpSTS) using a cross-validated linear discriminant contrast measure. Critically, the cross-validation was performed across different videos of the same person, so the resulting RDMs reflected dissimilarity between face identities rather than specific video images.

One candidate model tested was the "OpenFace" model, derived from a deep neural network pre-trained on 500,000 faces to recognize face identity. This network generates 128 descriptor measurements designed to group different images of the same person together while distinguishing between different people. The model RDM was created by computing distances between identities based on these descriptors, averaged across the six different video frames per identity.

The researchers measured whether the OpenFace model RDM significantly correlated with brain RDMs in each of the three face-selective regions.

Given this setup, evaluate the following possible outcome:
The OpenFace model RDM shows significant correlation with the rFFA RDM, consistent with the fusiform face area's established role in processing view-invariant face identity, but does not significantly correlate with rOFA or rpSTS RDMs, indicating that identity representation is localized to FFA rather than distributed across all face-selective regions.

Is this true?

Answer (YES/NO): NO